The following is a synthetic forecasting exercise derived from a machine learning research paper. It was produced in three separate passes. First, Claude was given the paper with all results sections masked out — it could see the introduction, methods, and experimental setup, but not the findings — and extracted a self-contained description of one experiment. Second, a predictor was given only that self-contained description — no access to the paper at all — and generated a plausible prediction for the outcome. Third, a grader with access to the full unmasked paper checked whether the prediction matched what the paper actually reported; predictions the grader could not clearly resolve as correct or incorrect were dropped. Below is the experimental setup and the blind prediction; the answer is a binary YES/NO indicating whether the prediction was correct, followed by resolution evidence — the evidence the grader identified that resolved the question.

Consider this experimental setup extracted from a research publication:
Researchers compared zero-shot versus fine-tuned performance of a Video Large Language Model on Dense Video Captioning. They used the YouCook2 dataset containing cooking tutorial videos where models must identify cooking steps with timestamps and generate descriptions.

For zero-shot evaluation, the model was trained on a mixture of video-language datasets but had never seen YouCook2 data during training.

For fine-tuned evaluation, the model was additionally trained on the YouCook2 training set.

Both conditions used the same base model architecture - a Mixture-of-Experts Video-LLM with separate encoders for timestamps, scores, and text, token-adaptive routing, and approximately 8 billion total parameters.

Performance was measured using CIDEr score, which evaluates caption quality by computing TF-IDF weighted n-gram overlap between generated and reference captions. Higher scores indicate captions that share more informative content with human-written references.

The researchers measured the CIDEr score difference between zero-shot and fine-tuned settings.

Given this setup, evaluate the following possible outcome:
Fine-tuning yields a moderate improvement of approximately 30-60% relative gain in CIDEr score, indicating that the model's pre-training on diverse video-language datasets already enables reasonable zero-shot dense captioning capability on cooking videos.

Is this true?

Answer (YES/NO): NO